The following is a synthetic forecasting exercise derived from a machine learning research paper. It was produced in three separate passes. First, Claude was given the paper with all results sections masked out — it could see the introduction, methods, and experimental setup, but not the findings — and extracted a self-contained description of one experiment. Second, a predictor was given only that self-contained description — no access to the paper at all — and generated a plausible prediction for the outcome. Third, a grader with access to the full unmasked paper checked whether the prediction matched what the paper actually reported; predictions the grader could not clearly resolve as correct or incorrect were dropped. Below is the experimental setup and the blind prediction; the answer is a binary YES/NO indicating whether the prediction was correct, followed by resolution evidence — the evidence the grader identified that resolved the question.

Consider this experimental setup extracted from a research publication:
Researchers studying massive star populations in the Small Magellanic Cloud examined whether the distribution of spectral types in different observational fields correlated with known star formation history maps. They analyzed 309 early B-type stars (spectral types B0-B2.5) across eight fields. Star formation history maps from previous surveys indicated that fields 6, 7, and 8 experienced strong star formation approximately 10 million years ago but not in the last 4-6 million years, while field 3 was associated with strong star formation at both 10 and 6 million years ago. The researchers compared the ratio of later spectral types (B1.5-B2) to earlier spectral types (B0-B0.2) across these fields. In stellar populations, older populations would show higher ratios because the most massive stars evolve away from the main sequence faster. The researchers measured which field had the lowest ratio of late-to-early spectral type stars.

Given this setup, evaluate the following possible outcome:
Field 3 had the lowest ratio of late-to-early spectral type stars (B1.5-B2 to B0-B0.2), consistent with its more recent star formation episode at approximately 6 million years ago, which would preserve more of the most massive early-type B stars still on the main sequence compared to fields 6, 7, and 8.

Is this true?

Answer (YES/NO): YES